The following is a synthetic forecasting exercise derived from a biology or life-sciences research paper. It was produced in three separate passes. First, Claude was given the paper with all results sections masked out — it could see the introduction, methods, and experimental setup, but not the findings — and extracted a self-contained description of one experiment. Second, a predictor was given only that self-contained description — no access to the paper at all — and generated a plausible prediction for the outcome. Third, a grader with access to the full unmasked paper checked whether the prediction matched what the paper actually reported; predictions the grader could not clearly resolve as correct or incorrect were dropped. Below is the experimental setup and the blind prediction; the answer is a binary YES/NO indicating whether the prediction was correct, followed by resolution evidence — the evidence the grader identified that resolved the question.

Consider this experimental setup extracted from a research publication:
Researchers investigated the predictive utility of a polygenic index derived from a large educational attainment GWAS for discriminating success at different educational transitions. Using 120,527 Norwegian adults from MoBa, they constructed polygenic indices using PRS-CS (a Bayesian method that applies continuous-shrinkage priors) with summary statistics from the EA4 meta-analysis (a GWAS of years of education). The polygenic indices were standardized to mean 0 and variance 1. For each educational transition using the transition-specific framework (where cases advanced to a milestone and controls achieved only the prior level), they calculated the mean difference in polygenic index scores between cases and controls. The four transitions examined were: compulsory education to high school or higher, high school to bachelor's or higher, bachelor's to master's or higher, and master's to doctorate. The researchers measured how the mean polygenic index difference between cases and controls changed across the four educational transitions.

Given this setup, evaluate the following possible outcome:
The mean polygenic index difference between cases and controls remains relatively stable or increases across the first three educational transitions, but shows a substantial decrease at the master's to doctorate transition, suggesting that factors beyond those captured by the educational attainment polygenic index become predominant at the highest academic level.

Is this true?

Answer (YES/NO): NO